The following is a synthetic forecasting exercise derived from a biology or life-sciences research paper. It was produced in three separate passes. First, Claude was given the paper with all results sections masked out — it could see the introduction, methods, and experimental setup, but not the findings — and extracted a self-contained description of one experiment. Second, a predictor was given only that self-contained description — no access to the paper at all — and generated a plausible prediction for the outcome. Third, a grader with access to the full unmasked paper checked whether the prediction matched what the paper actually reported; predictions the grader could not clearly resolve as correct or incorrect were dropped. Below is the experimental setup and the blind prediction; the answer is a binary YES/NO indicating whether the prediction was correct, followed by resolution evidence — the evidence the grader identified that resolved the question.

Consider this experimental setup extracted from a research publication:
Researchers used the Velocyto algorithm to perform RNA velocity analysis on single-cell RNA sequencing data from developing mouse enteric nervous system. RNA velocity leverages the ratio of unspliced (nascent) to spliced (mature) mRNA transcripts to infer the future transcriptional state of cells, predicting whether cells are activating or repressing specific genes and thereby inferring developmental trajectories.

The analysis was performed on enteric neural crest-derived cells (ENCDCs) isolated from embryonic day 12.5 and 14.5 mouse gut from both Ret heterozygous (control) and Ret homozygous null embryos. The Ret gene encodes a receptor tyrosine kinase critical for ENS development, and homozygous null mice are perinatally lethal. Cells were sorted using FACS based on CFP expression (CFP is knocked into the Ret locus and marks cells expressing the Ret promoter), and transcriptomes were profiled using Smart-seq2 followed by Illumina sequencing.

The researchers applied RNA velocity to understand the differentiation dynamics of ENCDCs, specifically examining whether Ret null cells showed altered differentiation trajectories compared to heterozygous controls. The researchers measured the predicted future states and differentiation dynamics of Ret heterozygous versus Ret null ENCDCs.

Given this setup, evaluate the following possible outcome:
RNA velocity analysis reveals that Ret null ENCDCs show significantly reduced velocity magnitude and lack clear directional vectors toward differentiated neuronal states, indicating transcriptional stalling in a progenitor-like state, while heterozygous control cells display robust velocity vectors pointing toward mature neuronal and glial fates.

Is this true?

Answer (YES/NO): NO